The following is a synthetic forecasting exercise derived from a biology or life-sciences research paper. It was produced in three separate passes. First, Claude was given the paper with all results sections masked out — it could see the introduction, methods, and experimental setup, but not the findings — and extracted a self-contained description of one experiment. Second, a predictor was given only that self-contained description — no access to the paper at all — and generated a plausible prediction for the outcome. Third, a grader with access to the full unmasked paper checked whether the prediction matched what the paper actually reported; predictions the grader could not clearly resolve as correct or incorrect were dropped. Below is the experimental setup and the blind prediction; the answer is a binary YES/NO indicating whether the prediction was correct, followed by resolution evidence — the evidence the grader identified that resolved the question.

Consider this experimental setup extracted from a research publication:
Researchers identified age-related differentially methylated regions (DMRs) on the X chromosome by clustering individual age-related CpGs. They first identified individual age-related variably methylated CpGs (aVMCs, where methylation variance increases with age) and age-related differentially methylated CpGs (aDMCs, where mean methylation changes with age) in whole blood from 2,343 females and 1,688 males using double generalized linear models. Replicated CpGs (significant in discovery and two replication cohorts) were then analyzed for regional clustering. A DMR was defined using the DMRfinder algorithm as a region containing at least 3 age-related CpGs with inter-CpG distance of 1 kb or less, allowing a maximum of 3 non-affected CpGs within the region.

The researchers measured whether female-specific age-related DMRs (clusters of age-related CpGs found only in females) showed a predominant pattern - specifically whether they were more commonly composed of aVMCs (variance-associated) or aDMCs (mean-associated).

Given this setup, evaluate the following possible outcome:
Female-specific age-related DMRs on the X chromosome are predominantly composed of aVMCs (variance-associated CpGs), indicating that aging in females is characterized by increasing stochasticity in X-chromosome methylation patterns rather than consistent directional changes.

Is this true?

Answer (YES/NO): YES